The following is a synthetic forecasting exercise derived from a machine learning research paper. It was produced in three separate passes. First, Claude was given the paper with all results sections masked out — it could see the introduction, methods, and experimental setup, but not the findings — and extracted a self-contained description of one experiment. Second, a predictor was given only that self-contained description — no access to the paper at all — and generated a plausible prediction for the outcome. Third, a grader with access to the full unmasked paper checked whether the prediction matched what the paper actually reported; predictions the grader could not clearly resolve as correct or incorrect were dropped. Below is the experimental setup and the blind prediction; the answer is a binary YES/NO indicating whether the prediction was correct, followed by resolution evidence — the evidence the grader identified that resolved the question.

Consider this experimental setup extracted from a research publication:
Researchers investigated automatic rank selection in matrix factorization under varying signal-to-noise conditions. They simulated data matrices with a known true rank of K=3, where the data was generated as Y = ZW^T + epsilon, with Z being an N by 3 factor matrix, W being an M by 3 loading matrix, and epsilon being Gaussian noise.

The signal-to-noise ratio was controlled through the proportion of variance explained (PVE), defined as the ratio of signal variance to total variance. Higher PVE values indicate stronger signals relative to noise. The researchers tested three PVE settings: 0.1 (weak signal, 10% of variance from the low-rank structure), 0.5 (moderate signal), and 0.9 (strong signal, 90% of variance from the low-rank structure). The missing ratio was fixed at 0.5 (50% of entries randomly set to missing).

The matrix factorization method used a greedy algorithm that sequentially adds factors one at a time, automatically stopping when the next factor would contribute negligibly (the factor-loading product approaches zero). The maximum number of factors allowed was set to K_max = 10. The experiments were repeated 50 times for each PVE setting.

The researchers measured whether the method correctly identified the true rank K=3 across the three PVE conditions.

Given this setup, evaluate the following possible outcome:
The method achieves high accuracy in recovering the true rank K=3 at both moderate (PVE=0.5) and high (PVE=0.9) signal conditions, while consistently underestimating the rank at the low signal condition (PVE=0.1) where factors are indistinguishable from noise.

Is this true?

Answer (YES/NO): NO